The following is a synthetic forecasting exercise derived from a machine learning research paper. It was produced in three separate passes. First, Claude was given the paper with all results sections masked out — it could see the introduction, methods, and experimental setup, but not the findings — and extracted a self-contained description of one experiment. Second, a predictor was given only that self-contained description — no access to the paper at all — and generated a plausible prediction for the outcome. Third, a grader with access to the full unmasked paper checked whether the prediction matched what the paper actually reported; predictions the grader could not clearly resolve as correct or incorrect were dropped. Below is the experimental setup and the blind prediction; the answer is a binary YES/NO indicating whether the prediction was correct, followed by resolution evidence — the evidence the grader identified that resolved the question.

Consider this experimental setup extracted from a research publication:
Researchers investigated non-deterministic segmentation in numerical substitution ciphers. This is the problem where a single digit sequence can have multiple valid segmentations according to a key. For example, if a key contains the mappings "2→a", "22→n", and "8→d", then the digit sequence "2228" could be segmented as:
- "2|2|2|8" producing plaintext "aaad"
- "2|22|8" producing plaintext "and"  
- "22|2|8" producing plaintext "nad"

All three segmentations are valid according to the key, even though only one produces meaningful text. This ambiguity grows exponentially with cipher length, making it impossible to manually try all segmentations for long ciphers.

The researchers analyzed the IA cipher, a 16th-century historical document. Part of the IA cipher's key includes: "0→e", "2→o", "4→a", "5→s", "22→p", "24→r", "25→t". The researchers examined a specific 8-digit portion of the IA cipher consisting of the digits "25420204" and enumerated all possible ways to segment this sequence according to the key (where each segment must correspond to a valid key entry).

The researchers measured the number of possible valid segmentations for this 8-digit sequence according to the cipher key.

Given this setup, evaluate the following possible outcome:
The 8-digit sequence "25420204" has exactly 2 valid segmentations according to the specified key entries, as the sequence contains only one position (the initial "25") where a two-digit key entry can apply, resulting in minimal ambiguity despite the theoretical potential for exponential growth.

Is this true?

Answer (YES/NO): NO